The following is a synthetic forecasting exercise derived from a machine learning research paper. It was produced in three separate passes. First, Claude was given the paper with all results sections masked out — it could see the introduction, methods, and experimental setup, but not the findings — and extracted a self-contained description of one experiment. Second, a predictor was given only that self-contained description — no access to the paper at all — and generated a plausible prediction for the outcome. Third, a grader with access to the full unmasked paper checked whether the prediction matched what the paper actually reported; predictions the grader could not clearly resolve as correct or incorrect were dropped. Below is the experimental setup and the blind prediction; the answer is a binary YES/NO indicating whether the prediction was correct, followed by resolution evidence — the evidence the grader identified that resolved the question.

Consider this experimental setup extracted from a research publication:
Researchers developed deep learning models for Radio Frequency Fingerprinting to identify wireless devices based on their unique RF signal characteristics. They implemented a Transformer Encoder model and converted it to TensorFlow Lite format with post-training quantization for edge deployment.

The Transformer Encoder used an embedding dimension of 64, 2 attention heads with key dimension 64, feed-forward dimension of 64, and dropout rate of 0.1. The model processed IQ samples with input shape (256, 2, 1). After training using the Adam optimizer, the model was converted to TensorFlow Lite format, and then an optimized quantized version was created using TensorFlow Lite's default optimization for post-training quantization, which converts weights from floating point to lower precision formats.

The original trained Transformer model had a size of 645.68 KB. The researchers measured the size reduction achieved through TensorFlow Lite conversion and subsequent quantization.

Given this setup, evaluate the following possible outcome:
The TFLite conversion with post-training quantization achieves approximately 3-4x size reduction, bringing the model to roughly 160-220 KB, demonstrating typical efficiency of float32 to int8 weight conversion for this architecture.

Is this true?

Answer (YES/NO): NO